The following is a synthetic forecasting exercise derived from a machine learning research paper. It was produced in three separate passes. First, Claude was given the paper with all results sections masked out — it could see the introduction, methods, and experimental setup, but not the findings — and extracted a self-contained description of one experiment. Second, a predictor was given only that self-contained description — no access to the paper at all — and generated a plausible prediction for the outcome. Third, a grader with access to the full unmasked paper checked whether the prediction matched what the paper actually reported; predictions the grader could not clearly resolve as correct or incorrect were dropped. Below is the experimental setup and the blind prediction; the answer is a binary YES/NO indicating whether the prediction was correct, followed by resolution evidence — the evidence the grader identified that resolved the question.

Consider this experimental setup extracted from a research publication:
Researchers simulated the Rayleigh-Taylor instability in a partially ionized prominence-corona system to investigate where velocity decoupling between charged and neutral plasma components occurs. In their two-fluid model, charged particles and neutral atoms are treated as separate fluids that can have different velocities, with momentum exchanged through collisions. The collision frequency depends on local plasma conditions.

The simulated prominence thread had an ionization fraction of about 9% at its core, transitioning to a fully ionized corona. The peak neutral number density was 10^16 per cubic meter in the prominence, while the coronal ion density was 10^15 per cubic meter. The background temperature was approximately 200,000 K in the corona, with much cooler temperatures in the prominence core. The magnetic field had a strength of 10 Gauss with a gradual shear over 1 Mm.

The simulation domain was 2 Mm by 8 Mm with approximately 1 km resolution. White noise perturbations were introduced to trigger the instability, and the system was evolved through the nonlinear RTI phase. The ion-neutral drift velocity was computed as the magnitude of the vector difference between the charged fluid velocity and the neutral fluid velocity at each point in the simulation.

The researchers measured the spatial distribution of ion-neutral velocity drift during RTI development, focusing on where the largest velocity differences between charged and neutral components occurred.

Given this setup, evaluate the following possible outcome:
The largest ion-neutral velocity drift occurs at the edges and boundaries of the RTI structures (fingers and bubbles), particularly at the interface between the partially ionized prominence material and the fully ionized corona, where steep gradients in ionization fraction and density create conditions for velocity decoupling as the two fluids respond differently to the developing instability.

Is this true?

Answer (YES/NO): YES